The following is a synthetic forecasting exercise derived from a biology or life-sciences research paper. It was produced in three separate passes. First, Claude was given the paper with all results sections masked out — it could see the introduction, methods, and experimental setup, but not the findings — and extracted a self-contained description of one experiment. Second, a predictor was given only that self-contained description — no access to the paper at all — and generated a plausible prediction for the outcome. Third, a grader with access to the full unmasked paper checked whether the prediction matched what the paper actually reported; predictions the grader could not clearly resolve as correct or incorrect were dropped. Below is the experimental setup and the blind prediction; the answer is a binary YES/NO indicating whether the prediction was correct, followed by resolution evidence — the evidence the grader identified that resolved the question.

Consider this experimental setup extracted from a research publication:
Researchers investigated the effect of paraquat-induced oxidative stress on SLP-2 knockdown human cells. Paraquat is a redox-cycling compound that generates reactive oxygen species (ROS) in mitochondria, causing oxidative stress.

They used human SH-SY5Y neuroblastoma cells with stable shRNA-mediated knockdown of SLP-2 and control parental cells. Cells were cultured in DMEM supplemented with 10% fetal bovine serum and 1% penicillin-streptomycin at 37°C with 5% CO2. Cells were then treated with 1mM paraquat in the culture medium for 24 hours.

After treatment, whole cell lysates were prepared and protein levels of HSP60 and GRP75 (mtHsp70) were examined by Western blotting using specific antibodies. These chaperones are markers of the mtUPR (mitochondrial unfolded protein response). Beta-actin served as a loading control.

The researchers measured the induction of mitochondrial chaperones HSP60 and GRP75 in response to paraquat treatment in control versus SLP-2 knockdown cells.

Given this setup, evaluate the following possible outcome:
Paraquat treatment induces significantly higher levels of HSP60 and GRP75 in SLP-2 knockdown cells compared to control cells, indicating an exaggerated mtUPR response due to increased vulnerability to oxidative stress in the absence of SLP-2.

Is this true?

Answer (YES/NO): NO